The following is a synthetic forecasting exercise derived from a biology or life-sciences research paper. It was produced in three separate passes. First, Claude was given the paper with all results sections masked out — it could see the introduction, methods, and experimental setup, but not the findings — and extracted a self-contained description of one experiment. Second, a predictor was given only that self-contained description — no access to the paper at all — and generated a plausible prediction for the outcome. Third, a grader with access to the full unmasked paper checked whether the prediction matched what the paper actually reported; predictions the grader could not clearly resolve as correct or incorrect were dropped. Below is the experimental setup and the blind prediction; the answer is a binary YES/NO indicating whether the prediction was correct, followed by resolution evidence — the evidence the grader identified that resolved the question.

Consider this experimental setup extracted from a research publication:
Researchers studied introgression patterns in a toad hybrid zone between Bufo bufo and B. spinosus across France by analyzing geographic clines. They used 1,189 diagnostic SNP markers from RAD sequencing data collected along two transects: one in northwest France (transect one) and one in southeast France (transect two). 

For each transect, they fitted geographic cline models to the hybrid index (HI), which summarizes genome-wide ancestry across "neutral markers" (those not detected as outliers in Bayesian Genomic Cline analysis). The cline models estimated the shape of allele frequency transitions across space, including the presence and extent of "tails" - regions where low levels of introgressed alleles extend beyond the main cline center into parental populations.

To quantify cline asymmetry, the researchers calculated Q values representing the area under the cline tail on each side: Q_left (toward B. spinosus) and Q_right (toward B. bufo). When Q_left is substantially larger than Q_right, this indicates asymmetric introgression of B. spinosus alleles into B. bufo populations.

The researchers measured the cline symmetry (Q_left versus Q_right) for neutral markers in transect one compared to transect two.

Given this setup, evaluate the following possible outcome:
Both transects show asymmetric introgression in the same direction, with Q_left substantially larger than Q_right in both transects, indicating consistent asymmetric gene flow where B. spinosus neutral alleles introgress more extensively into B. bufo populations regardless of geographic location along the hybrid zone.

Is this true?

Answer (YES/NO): NO